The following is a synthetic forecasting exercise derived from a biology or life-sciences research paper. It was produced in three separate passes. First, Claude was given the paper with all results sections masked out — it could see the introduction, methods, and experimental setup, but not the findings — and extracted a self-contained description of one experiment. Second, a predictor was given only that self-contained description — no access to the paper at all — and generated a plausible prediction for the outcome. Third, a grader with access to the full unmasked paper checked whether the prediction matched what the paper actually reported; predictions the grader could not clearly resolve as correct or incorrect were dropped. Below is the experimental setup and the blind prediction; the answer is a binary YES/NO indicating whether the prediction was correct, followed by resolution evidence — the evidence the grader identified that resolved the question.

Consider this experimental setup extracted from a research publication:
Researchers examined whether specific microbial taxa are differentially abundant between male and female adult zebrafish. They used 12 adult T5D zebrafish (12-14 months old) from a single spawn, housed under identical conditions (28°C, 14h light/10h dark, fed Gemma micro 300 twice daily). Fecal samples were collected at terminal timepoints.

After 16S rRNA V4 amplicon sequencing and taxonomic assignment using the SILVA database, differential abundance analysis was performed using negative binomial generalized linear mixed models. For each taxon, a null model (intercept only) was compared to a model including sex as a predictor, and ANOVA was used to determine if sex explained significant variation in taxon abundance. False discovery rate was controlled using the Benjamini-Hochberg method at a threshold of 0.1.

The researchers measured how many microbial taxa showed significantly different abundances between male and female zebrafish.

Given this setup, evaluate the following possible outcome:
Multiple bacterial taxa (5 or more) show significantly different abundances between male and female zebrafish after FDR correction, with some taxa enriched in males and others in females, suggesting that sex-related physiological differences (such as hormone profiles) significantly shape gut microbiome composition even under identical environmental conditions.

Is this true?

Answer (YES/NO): NO